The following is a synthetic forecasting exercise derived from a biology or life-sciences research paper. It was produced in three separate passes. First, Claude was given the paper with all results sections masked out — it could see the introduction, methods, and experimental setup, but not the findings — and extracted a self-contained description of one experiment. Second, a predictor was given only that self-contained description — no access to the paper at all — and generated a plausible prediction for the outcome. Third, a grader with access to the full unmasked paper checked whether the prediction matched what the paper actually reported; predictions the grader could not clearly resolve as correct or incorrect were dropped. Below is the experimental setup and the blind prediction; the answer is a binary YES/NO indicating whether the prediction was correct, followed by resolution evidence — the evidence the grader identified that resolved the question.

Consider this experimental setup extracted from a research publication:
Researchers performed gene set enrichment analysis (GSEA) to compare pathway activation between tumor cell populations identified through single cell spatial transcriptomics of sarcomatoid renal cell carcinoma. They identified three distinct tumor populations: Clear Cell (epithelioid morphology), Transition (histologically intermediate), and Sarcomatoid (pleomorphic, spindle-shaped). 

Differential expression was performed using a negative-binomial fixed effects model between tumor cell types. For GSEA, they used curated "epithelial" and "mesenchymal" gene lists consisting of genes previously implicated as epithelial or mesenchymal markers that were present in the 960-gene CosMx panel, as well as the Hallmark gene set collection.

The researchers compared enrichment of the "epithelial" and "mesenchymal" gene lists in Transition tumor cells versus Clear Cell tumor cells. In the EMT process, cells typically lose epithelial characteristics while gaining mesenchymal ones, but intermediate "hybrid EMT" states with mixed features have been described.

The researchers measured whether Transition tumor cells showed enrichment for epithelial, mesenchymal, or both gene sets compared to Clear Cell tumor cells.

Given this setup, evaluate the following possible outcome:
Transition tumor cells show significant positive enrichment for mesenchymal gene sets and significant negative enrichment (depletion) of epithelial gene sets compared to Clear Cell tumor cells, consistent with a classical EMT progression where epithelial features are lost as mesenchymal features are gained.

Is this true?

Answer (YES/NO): YES